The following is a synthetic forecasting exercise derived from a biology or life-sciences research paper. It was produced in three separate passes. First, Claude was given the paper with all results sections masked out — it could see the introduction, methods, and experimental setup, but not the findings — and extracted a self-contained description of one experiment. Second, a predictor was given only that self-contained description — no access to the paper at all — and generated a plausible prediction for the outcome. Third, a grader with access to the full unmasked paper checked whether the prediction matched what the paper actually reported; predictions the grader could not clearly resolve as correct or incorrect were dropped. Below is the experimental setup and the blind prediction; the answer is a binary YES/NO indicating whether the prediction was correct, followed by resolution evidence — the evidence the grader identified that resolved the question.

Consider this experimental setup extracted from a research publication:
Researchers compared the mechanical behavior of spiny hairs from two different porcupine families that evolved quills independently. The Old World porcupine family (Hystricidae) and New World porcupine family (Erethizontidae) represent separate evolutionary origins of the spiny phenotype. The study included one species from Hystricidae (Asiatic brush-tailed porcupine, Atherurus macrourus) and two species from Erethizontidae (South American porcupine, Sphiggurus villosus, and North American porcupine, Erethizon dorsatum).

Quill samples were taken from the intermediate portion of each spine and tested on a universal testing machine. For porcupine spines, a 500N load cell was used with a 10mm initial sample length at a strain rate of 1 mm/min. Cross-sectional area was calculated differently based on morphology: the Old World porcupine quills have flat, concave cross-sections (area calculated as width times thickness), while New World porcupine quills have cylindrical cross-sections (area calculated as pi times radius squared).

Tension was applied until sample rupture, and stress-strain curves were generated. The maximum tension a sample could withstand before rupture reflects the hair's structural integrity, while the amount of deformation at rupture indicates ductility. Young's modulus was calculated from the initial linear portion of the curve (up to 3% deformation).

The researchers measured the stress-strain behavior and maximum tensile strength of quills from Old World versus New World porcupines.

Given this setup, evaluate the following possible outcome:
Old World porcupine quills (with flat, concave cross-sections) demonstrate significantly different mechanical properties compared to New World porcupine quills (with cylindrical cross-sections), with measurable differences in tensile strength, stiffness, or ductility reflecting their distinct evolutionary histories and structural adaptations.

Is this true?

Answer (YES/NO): YES